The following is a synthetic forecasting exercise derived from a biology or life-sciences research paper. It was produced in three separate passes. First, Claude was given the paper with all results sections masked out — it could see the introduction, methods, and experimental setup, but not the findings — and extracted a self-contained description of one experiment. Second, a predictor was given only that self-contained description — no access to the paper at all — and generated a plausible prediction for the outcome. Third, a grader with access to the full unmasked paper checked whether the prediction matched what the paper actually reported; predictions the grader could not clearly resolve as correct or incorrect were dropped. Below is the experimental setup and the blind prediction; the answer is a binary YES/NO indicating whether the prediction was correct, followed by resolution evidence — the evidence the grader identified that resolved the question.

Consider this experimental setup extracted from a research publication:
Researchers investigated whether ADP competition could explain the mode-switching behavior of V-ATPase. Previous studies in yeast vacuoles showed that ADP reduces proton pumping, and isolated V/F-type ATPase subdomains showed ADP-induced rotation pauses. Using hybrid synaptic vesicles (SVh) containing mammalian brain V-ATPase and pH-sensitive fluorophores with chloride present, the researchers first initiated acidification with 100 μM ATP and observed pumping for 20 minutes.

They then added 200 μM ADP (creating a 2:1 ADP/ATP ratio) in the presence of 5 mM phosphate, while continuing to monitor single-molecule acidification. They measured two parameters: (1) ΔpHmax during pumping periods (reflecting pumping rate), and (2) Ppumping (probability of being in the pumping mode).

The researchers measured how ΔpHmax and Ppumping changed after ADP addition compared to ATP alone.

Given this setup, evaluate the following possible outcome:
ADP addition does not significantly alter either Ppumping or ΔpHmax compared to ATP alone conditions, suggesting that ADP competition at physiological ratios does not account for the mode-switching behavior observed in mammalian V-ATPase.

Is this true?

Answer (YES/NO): NO